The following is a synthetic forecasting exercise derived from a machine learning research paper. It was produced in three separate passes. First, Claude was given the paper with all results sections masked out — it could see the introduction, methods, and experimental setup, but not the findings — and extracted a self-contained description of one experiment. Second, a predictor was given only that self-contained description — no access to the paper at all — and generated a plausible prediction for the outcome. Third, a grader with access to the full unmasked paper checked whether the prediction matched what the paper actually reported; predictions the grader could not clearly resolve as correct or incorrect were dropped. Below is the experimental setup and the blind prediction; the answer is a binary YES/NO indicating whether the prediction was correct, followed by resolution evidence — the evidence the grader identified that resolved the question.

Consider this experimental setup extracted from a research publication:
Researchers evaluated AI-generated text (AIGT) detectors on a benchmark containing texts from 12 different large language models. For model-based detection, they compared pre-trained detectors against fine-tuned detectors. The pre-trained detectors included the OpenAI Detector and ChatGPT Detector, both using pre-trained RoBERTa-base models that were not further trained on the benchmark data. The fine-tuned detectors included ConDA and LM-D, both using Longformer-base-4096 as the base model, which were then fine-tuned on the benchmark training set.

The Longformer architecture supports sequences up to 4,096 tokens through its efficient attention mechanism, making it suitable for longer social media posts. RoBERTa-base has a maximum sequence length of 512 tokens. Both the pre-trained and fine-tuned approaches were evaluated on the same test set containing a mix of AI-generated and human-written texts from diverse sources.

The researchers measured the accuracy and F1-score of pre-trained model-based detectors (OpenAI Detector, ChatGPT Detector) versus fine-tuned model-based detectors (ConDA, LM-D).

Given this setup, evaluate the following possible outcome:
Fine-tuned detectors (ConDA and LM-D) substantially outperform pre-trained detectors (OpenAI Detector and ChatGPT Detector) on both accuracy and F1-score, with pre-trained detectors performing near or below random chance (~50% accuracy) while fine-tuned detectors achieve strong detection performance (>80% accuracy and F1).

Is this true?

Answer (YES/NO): NO